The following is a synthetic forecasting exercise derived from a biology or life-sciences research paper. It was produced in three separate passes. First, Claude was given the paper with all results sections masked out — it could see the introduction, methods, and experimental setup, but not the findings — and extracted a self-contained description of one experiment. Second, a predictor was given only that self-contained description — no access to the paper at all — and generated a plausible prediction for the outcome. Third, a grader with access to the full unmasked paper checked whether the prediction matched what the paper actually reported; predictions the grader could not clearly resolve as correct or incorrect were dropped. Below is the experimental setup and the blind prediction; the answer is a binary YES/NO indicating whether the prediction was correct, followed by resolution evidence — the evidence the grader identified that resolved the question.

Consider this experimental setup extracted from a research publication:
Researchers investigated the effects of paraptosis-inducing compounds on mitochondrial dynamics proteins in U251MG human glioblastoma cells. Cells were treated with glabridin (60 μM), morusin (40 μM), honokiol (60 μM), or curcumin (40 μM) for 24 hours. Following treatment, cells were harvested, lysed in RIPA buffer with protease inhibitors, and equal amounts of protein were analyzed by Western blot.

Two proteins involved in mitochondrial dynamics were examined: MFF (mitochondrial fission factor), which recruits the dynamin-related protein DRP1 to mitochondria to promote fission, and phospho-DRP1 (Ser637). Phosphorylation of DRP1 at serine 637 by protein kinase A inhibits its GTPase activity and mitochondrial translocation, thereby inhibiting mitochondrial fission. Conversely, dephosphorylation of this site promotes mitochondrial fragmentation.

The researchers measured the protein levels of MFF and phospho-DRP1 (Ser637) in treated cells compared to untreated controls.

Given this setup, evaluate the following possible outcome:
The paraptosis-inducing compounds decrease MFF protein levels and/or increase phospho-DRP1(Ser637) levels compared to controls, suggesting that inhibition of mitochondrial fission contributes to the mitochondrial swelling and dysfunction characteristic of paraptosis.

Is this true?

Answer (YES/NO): NO